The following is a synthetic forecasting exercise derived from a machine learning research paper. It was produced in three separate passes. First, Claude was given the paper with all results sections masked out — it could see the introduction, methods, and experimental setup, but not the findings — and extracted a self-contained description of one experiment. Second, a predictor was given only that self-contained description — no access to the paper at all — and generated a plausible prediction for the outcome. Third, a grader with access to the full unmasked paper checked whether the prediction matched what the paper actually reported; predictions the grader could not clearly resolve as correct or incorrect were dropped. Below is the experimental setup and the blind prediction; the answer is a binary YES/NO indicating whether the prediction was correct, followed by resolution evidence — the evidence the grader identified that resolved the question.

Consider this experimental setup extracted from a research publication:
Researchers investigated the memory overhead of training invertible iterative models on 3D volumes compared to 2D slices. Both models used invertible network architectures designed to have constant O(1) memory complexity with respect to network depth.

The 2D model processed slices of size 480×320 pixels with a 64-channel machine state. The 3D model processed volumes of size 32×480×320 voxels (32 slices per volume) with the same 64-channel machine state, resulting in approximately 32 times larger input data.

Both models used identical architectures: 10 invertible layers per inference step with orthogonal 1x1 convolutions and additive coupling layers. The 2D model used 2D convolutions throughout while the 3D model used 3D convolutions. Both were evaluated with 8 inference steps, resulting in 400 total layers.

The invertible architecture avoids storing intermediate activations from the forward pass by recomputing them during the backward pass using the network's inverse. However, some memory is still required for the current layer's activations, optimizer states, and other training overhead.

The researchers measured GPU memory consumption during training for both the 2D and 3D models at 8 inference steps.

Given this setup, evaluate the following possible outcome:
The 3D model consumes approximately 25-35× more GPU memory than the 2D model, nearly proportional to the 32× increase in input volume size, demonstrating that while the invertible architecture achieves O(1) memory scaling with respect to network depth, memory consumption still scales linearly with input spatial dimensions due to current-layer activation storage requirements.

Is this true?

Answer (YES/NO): NO